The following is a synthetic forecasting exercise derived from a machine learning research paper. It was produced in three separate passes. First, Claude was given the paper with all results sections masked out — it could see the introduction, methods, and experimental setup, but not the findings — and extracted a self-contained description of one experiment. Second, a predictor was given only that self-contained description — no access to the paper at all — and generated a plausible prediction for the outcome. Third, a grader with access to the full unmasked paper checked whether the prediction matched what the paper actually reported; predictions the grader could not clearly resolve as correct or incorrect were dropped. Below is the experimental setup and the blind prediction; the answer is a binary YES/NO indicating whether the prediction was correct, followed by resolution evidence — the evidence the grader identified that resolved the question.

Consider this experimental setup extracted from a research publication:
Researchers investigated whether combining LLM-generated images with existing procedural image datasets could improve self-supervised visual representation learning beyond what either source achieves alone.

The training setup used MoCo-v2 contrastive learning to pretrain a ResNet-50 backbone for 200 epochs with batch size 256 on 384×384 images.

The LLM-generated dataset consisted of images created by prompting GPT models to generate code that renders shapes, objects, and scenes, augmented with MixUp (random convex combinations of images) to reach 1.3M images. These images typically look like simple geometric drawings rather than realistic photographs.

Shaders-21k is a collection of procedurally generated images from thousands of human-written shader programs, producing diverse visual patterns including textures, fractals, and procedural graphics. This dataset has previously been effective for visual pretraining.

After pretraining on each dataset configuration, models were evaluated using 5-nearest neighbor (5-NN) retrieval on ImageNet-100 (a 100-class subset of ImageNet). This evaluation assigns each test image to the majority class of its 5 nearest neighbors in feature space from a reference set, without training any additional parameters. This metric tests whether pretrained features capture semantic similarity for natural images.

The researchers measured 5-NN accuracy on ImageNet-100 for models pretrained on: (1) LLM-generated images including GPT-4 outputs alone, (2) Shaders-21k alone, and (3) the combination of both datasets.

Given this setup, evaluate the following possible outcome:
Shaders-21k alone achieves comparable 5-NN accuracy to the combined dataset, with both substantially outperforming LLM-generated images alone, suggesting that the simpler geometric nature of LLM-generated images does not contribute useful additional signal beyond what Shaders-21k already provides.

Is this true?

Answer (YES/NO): YES